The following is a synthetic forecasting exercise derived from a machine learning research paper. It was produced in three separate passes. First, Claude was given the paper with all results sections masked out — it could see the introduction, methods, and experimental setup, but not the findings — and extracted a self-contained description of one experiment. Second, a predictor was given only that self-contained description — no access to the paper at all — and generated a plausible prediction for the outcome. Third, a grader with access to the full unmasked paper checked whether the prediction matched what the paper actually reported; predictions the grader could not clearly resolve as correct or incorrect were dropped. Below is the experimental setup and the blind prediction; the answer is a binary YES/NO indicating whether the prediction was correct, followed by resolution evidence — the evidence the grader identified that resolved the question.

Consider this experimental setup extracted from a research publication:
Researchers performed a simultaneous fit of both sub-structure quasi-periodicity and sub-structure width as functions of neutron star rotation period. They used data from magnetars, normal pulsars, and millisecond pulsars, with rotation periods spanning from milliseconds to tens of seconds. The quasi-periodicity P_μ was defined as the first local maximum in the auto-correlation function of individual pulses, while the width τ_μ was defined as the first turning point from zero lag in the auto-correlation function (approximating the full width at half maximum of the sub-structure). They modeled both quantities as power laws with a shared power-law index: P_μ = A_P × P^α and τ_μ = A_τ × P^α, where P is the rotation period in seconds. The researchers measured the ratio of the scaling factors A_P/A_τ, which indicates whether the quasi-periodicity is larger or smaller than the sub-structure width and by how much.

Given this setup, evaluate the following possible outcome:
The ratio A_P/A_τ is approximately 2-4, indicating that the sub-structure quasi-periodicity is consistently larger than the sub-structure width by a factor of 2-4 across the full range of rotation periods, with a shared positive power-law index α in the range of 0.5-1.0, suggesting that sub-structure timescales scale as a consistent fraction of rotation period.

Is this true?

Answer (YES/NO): NO